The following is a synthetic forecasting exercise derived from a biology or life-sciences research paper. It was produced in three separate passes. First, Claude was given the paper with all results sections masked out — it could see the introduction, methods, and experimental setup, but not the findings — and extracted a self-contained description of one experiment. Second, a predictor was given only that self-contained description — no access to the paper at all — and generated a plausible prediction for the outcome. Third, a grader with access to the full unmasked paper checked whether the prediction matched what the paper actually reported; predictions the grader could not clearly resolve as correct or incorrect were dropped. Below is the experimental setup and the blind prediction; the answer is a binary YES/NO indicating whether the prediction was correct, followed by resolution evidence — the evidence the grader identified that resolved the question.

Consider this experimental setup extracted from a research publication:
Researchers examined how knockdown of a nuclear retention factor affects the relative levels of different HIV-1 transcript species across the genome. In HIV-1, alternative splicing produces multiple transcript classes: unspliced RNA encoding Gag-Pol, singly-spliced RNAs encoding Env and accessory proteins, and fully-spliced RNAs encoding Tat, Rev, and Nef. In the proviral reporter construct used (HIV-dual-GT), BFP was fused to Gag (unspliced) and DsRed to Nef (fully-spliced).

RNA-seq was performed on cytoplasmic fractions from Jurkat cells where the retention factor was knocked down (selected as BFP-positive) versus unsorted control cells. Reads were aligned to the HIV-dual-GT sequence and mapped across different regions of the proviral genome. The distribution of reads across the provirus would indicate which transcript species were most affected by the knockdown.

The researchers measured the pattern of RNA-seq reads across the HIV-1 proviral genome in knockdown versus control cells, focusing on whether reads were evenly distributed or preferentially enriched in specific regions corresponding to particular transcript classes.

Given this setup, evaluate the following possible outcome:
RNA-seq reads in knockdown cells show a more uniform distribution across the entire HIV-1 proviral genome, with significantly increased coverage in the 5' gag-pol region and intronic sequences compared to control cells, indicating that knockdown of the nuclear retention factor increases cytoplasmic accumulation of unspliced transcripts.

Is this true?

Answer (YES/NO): YES